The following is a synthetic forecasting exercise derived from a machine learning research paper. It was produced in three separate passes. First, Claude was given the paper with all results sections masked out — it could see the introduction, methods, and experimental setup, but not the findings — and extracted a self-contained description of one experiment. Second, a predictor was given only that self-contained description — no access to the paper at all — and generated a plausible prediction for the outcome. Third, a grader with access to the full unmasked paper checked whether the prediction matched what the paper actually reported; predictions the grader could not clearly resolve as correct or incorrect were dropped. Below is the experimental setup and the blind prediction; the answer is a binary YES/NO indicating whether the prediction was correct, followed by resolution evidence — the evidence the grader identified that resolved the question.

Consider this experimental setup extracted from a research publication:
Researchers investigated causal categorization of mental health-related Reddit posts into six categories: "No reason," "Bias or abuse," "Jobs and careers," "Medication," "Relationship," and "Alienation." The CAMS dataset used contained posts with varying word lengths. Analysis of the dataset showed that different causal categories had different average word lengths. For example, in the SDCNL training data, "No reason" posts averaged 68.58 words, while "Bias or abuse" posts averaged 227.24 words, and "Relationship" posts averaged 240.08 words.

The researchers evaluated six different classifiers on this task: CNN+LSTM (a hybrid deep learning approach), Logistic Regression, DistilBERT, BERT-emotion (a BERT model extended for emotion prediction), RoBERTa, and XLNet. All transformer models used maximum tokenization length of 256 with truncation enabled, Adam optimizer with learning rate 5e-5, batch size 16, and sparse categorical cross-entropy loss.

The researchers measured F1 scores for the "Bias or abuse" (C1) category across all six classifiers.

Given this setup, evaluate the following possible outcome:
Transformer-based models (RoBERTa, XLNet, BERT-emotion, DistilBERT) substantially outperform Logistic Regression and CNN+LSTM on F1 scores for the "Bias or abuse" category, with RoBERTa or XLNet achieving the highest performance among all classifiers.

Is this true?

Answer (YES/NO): YES